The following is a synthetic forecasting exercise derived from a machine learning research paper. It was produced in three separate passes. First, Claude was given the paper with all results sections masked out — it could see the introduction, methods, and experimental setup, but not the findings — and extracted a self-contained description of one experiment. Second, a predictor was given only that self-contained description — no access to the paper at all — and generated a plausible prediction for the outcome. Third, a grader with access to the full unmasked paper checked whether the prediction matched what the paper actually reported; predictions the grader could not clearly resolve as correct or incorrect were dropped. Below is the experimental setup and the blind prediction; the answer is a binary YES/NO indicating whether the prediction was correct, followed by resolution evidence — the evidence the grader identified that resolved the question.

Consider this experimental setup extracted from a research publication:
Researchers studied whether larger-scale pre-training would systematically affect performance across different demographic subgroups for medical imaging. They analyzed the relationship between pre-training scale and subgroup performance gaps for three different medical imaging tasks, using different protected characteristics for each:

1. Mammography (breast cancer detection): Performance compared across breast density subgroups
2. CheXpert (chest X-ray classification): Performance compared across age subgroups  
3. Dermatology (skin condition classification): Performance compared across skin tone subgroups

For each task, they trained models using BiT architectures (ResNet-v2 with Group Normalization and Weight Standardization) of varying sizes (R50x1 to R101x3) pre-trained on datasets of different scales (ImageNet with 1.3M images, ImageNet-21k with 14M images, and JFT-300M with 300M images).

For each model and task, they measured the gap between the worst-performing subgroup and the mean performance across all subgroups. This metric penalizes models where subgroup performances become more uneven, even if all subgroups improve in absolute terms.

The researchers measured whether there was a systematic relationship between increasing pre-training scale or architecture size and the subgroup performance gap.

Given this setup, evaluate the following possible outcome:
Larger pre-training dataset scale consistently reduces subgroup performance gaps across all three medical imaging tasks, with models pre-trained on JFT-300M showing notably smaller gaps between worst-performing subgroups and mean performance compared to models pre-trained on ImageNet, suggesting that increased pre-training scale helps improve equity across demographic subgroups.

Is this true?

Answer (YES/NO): NO